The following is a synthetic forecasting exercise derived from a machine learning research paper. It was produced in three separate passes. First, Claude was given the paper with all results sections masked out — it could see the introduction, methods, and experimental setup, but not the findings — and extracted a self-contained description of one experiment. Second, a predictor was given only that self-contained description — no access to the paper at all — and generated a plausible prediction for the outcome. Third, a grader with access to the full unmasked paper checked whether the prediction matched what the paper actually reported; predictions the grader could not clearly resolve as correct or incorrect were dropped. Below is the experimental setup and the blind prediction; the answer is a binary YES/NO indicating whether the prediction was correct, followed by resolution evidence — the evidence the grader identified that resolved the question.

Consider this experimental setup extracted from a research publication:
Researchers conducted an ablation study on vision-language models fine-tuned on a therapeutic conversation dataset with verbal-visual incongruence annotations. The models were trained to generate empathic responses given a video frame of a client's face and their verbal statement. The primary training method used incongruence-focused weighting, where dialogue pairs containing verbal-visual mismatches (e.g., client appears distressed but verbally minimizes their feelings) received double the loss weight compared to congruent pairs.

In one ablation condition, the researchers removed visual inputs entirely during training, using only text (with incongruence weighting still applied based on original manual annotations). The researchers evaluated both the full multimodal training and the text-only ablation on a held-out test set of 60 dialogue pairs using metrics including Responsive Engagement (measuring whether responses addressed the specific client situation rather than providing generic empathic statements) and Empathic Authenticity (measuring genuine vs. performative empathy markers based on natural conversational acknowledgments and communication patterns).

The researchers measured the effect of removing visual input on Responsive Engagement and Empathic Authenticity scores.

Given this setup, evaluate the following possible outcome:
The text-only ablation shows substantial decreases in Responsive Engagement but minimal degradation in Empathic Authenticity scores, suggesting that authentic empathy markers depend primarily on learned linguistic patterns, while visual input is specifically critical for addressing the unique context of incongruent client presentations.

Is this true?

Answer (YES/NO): NO